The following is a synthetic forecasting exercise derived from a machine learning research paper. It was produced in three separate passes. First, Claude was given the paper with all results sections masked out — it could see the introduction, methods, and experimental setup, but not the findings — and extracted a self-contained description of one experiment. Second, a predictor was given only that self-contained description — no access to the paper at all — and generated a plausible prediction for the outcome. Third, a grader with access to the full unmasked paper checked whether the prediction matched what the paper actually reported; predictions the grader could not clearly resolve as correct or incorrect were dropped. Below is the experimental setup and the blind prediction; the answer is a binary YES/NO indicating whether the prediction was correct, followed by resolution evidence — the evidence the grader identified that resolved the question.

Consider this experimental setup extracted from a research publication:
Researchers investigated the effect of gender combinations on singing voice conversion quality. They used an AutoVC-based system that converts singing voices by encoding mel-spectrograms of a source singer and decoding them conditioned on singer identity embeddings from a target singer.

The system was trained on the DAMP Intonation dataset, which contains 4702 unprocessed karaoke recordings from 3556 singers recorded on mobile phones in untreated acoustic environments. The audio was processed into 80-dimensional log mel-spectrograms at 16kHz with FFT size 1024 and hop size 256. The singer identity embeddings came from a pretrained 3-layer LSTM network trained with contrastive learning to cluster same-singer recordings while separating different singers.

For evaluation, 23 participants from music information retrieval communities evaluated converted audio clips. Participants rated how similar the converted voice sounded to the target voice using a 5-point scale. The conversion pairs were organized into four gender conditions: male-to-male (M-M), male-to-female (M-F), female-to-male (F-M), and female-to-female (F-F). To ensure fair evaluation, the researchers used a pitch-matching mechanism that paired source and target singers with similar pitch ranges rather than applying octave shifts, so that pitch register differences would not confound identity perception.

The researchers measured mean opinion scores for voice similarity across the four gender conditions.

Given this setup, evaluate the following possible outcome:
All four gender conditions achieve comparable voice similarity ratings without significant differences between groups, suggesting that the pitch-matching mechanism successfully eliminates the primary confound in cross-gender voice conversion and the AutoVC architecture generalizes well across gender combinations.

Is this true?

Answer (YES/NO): NO